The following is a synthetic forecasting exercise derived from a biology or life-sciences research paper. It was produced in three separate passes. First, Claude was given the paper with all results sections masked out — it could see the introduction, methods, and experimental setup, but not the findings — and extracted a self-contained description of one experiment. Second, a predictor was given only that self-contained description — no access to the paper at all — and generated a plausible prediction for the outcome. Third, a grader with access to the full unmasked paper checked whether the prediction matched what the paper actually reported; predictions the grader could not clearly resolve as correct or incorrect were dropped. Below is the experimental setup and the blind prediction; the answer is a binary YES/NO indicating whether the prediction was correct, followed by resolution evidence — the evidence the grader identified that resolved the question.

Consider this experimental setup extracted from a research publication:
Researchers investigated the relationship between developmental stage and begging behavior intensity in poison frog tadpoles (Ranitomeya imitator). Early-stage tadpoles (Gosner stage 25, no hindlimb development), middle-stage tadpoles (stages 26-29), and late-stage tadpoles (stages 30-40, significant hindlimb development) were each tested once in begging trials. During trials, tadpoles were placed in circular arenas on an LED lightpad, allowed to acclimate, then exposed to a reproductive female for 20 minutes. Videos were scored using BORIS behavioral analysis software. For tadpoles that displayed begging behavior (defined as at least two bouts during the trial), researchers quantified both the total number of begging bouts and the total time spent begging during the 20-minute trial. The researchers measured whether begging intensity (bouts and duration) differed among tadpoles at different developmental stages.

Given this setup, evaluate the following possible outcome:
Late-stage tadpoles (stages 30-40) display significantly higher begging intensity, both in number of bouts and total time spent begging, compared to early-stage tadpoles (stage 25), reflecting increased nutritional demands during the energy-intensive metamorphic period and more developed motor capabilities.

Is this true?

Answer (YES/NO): NO